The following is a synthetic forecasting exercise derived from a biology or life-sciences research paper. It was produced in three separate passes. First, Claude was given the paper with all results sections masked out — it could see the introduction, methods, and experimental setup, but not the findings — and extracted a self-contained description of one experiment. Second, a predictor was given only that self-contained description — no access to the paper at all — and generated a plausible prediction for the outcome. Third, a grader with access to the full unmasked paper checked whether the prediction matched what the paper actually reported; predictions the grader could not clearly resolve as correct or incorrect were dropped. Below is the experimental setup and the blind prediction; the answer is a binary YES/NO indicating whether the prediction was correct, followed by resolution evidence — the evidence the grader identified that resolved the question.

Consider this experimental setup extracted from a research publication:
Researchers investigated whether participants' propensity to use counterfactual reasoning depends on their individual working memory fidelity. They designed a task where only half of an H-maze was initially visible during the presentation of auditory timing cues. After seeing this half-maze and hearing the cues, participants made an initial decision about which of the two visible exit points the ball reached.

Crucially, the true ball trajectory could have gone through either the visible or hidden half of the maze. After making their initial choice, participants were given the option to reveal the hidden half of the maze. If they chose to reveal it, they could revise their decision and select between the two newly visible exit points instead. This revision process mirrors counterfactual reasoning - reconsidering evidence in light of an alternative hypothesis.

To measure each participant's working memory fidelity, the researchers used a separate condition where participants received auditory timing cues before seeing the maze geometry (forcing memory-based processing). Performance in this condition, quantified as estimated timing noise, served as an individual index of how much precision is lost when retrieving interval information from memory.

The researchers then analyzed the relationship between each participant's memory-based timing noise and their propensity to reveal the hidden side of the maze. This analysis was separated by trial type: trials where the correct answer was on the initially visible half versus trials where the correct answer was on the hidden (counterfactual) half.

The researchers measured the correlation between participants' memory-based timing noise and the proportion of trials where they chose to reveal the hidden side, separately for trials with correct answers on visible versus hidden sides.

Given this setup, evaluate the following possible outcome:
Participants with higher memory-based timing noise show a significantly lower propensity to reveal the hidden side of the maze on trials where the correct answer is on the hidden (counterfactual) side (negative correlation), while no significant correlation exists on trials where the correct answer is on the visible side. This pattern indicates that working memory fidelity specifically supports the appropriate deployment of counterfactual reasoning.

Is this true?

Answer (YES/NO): YES